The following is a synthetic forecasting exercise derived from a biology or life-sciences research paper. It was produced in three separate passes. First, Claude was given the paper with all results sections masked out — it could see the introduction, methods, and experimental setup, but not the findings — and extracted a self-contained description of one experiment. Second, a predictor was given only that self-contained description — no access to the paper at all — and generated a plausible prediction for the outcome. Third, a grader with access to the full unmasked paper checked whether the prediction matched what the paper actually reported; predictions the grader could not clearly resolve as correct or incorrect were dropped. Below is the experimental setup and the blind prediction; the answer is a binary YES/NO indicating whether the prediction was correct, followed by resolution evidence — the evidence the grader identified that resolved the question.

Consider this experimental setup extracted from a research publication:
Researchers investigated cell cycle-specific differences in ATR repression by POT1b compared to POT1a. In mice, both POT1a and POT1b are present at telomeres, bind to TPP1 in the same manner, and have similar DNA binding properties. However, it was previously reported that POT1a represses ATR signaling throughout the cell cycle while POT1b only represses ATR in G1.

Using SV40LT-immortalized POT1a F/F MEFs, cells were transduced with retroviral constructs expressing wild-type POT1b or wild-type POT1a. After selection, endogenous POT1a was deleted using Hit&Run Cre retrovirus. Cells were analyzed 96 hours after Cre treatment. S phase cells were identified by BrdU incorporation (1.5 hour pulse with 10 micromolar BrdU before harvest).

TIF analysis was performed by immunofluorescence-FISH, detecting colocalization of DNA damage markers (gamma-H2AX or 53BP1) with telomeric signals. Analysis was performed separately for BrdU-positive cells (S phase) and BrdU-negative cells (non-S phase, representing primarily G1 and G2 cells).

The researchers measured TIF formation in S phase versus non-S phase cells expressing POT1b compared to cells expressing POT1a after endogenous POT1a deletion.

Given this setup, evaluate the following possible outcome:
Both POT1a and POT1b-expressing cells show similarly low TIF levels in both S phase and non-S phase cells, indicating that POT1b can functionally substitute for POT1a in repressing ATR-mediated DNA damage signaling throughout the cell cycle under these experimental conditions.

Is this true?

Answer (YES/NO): NO